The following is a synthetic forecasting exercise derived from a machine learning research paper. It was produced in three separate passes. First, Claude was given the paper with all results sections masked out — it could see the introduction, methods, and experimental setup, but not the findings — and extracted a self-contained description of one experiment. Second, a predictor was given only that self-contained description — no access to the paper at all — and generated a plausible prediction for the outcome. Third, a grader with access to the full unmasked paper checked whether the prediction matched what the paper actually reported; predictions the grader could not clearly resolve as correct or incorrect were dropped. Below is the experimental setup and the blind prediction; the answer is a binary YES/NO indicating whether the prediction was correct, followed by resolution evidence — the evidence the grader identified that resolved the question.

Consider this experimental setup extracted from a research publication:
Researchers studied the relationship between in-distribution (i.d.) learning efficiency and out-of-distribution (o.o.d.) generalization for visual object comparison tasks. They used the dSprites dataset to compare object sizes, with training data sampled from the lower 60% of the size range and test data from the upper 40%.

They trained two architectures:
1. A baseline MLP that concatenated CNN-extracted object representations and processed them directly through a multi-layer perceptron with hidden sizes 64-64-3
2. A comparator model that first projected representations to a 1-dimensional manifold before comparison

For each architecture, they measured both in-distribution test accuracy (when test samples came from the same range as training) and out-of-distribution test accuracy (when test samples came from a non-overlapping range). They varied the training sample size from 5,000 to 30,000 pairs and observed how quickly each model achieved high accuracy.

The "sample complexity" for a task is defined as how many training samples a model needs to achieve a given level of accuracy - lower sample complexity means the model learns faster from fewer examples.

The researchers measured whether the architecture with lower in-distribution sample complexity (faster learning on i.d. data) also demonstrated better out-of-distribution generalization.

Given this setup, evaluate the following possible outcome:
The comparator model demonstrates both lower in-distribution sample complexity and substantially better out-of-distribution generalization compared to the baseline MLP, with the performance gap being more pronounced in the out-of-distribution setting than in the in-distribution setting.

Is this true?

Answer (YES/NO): NO